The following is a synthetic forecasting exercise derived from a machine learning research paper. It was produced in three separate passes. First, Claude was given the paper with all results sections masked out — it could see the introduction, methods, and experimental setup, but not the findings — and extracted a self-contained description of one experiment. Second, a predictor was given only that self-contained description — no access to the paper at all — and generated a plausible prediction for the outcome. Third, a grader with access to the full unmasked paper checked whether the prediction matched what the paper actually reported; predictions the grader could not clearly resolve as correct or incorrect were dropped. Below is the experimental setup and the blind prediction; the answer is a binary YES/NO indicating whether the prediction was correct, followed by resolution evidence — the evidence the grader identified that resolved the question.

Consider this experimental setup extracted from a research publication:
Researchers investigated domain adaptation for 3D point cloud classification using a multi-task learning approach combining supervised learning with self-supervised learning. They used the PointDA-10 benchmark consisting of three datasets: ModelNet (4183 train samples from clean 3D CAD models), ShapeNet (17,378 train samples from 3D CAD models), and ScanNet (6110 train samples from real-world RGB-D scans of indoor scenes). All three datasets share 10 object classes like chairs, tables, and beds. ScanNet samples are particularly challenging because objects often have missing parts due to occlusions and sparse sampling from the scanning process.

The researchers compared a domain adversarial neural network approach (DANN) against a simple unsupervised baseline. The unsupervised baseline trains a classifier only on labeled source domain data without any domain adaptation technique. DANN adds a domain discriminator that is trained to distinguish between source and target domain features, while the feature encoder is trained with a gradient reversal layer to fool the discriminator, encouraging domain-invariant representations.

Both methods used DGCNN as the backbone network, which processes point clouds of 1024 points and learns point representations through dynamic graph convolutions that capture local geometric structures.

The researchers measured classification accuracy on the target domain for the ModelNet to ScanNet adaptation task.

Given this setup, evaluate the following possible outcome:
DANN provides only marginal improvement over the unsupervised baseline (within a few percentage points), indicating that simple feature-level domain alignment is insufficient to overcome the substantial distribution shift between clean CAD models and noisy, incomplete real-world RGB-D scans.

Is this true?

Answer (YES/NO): NO